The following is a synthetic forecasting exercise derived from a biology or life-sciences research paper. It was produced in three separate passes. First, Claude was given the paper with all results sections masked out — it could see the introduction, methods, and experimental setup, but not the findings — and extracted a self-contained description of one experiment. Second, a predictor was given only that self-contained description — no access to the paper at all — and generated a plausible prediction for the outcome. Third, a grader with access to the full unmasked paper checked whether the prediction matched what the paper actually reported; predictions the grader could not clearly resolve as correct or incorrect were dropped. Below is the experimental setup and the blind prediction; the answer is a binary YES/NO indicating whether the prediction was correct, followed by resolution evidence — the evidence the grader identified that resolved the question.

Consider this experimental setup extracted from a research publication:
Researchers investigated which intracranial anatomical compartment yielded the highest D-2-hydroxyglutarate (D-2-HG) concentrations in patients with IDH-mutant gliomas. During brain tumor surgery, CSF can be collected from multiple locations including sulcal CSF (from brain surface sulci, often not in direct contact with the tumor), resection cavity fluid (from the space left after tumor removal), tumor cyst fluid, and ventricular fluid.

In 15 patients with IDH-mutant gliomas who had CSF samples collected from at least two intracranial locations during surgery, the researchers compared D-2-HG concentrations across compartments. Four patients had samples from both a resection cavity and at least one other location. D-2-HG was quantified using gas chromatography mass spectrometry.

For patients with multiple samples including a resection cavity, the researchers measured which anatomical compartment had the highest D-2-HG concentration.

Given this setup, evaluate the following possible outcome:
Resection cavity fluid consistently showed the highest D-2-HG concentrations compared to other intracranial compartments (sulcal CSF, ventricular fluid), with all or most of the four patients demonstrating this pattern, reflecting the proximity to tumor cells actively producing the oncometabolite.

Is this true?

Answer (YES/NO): YES